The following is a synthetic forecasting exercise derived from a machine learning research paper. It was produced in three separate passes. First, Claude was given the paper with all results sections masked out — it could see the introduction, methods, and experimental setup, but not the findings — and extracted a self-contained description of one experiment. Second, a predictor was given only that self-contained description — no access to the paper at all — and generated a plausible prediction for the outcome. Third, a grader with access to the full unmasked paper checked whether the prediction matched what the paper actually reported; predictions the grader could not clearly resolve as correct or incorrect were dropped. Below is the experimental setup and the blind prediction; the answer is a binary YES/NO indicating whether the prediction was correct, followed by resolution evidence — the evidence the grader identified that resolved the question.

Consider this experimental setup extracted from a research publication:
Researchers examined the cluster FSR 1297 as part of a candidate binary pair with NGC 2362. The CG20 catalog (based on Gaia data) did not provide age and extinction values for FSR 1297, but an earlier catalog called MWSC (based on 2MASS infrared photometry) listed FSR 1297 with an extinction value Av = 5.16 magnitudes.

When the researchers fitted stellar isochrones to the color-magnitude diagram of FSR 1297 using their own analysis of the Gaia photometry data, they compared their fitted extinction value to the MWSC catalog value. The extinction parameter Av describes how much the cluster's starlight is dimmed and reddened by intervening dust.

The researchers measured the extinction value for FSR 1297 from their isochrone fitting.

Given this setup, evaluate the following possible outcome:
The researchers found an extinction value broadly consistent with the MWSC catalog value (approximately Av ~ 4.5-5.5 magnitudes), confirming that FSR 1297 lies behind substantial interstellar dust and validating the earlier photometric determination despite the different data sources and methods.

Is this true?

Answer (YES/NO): NO